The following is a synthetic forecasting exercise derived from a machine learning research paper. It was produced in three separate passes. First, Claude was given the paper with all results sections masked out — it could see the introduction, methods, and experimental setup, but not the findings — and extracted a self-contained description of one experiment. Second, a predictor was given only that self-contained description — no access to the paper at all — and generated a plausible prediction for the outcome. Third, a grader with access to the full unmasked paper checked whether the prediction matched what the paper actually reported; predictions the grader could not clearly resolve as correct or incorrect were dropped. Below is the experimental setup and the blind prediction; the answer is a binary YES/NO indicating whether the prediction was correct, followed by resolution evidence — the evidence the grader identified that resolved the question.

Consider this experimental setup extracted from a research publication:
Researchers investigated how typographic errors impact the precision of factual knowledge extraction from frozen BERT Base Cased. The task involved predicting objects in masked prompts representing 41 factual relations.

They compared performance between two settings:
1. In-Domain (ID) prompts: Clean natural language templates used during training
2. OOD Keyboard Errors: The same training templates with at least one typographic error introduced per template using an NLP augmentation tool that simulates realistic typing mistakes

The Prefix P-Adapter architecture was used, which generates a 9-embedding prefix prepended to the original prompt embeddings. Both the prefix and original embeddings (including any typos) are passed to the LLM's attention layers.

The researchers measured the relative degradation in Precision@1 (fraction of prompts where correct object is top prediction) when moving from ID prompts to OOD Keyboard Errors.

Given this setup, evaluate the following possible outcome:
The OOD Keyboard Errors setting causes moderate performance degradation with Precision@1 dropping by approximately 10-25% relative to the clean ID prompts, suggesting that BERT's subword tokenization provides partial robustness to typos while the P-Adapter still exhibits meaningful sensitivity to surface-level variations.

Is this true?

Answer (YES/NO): YES